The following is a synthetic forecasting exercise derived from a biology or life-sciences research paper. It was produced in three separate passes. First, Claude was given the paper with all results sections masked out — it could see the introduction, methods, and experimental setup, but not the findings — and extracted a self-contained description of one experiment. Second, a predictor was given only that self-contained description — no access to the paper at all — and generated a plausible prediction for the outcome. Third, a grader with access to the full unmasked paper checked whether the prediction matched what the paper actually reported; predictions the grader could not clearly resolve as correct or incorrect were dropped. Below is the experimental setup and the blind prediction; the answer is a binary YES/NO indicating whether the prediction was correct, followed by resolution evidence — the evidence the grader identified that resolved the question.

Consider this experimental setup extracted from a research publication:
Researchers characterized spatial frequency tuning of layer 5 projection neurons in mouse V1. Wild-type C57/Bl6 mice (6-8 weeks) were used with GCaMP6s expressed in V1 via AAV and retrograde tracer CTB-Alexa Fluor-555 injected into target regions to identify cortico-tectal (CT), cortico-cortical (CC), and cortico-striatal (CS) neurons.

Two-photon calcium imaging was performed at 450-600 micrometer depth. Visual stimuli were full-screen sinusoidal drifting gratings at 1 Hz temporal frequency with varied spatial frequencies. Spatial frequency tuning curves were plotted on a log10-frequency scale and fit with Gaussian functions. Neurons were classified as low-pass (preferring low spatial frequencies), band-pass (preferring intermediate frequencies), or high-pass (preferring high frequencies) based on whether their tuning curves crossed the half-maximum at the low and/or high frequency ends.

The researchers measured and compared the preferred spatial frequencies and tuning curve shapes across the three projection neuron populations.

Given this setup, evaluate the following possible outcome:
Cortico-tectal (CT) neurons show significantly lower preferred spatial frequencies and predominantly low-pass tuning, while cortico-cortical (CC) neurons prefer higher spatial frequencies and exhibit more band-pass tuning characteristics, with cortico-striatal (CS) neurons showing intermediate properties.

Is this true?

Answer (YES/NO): NO